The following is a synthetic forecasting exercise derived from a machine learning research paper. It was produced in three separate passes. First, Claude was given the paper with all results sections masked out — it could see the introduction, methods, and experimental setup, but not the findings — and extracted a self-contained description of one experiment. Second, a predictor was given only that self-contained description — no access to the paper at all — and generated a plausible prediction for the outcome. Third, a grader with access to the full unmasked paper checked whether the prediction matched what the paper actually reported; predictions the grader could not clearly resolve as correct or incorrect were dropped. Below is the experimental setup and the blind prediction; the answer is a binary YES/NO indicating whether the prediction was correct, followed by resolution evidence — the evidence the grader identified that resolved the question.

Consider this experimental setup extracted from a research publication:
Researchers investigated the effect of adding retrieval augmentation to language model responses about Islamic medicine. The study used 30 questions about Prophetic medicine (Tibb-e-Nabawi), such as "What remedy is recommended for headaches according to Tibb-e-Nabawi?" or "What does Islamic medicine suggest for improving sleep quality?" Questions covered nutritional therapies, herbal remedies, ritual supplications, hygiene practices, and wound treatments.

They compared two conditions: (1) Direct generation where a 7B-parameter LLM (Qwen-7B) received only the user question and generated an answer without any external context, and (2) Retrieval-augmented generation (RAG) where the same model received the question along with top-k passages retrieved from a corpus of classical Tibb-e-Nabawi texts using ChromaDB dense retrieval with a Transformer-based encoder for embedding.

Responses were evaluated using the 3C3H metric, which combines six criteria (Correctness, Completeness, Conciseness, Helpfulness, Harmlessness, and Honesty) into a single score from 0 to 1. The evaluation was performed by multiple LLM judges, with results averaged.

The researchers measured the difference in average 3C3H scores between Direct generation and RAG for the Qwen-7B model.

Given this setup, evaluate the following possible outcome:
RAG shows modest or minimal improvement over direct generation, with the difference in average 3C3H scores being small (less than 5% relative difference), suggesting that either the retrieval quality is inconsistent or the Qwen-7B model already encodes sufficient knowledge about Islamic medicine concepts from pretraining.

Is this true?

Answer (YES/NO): NO